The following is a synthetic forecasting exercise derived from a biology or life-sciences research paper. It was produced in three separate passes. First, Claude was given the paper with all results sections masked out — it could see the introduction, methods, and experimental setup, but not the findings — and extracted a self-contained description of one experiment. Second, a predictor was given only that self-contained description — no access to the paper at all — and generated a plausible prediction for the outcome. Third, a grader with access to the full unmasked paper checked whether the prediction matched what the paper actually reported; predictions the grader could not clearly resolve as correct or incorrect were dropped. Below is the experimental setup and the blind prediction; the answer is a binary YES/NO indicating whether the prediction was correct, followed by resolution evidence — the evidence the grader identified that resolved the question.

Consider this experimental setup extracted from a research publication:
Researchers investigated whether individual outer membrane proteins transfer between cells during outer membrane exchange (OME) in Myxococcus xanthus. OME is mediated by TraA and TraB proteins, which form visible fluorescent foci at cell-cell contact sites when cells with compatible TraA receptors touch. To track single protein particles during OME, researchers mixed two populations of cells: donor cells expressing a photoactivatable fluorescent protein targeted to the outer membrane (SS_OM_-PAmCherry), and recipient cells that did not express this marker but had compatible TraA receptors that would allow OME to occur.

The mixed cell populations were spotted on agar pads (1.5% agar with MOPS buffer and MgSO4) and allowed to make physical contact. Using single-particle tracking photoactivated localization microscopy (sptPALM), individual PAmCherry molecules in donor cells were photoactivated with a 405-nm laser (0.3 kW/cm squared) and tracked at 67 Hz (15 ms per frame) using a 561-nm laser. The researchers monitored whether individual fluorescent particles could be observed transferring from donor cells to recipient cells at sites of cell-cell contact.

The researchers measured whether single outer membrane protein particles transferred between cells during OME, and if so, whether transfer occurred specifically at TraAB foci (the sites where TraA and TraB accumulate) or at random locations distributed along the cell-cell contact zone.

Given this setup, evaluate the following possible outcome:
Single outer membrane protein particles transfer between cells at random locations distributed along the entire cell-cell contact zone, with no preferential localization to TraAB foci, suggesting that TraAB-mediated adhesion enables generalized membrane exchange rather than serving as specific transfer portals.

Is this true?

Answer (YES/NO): YES